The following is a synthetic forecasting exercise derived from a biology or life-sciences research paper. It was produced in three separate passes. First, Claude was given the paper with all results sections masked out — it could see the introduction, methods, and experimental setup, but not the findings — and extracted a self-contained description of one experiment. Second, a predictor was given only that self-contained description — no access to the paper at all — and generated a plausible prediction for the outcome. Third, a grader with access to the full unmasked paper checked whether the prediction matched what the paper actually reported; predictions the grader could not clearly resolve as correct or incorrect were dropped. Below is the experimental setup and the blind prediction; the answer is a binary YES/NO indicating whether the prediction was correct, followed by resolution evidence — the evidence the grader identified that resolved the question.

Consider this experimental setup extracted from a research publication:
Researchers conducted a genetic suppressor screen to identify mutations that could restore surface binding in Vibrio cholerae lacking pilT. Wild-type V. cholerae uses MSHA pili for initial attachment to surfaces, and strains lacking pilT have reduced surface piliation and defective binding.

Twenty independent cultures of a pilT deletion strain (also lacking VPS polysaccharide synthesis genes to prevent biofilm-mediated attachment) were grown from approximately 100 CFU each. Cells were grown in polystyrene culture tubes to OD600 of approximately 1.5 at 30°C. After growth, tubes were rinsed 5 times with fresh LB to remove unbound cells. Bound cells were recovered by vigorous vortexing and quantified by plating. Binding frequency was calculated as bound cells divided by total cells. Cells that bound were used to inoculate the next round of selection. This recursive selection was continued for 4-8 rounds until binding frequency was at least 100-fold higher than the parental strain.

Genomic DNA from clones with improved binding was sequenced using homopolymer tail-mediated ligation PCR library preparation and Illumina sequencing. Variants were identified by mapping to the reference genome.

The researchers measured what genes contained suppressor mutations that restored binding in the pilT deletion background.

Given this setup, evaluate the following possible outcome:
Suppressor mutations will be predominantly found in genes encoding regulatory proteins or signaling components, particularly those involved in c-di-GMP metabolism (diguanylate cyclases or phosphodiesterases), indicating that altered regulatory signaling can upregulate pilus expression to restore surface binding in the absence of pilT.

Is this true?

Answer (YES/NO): NO